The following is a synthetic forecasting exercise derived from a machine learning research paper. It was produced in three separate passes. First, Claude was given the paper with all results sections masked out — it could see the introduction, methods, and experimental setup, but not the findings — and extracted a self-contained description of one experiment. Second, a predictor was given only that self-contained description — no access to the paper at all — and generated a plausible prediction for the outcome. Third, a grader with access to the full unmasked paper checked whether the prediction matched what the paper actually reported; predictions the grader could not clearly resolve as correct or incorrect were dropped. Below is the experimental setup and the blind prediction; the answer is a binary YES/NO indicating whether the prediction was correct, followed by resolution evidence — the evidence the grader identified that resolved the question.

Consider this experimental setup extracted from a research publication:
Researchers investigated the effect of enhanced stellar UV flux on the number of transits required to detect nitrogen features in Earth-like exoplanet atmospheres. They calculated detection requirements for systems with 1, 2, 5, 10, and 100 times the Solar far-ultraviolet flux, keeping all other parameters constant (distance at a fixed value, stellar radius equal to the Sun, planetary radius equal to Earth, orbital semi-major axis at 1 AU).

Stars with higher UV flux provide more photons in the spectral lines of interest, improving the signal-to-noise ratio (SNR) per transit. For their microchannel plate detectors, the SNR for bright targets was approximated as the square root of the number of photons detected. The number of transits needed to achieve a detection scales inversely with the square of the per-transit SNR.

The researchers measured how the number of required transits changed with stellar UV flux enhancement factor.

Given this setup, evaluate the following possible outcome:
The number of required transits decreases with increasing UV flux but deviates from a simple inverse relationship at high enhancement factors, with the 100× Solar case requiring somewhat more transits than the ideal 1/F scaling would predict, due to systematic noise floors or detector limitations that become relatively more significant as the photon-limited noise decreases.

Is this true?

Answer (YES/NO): NO